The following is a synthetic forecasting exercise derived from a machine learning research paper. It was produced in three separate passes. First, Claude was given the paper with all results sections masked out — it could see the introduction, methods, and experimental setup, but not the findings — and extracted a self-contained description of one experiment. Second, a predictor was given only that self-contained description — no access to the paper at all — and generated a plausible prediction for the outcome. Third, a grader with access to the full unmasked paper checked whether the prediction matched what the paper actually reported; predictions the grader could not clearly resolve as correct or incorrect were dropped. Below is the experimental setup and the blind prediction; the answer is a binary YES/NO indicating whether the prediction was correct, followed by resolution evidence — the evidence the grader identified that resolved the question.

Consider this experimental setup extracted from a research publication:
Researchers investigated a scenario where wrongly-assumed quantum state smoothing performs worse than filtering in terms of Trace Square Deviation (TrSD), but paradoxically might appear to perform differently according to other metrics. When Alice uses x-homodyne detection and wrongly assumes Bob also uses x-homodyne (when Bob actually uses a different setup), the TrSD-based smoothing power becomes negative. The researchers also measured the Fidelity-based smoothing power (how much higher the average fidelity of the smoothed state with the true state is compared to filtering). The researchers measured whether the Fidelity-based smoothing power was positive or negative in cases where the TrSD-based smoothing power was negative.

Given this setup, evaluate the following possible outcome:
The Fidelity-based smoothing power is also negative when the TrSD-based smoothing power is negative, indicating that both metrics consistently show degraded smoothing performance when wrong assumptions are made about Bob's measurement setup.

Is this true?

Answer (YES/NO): NO